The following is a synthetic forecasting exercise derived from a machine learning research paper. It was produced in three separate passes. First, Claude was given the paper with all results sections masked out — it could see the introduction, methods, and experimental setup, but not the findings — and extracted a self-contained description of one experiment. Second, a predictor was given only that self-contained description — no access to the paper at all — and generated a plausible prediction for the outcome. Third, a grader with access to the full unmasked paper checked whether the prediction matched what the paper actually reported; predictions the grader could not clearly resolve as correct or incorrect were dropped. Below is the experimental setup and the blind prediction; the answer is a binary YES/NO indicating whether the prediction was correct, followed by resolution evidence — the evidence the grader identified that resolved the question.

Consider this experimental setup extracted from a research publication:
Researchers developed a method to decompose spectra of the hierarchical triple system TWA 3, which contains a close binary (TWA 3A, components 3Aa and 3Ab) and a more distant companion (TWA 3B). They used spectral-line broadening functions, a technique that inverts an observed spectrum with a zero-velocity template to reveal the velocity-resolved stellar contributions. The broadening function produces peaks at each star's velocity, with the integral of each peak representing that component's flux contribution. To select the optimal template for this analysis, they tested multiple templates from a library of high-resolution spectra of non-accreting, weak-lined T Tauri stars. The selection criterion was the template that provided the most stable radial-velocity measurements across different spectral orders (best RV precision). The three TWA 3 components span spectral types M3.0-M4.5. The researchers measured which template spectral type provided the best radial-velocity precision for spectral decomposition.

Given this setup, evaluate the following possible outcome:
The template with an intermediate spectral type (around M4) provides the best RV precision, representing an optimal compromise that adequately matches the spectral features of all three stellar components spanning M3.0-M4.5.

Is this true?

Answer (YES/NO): NO